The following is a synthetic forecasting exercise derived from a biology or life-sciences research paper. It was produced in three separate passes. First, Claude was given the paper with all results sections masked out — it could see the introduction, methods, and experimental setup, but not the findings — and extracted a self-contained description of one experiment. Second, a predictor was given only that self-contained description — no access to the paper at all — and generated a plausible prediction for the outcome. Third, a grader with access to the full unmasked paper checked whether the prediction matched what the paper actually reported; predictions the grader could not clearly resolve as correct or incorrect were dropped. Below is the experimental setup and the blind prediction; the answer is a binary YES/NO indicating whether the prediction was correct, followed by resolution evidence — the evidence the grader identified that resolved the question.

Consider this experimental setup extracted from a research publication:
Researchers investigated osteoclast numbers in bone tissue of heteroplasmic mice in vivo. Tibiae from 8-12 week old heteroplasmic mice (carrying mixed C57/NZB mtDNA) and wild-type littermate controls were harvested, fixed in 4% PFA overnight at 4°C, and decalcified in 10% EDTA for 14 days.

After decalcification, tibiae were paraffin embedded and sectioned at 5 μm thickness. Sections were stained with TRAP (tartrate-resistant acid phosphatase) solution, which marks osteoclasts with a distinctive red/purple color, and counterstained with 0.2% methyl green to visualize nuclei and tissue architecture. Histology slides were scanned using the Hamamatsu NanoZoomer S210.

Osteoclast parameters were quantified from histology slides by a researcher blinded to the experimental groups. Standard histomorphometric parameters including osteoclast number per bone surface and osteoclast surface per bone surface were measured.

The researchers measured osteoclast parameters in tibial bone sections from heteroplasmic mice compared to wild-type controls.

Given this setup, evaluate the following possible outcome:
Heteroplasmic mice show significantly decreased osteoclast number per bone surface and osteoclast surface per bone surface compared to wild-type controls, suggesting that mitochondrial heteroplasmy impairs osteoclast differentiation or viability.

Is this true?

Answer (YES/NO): YES